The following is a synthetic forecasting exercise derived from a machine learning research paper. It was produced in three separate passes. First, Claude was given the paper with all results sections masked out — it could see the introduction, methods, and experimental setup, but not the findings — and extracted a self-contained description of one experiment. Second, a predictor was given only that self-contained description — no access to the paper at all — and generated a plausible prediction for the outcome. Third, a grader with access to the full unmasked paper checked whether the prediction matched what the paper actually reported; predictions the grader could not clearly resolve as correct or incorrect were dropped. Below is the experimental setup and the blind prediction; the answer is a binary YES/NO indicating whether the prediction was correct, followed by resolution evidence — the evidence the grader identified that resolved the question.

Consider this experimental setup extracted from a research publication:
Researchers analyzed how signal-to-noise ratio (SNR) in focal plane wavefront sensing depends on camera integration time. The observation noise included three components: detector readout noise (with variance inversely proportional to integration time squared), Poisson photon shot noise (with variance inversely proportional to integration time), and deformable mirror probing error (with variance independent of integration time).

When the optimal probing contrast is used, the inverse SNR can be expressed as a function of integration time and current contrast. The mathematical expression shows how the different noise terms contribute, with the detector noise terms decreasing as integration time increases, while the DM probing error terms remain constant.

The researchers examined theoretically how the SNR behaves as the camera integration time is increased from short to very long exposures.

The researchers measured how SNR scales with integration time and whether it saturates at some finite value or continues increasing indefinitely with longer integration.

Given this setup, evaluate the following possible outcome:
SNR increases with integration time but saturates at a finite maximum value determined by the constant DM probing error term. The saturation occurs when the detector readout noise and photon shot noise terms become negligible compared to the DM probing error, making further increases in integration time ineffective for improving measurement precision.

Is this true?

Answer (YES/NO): YES